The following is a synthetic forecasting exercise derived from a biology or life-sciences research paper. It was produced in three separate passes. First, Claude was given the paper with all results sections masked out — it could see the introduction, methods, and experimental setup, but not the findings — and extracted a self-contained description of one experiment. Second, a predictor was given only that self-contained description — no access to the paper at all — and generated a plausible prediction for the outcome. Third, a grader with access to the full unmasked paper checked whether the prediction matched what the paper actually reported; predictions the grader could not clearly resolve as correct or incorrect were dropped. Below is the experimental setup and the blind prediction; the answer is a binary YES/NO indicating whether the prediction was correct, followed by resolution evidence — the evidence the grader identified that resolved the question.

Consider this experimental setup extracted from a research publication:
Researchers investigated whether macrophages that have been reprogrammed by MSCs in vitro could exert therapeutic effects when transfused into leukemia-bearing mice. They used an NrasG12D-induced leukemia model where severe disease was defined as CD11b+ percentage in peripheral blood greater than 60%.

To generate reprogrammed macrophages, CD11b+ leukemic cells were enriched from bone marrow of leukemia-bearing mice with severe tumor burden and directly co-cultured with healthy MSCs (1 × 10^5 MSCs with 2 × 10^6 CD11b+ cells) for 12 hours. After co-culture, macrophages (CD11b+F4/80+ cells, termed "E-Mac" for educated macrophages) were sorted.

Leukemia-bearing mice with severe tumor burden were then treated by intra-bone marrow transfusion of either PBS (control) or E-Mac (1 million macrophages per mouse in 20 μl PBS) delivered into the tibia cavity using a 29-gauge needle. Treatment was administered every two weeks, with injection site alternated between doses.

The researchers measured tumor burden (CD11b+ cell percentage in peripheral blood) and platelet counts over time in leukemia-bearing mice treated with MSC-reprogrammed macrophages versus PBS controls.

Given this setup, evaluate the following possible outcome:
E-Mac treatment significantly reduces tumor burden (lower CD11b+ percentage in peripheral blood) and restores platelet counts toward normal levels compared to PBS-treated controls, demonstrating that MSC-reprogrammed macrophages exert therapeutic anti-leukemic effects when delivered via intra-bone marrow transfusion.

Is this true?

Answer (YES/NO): YES